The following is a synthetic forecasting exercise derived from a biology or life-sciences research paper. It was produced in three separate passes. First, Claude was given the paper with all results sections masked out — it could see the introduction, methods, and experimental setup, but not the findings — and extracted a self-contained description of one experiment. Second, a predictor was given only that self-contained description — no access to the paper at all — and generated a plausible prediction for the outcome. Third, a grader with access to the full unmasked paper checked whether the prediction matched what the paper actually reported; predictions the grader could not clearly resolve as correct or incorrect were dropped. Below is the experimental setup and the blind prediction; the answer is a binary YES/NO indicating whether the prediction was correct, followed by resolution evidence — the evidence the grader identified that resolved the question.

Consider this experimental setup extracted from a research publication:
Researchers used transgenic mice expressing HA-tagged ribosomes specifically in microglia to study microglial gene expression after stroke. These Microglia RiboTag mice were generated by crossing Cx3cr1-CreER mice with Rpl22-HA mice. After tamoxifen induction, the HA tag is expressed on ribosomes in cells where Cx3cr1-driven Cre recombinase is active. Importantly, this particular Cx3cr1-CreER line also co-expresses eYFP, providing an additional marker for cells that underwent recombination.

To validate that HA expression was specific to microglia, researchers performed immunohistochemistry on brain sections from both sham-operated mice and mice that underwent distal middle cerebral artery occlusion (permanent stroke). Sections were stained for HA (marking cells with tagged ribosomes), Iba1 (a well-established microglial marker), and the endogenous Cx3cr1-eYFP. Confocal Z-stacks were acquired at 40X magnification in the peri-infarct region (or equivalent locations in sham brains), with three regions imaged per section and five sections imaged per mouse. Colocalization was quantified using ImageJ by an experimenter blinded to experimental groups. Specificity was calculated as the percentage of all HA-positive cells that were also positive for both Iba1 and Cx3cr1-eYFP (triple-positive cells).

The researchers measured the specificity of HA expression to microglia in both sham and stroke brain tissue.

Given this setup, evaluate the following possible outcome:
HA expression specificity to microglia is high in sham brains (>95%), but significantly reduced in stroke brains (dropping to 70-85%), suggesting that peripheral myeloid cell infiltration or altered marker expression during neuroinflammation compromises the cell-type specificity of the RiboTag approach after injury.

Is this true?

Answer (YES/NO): NO